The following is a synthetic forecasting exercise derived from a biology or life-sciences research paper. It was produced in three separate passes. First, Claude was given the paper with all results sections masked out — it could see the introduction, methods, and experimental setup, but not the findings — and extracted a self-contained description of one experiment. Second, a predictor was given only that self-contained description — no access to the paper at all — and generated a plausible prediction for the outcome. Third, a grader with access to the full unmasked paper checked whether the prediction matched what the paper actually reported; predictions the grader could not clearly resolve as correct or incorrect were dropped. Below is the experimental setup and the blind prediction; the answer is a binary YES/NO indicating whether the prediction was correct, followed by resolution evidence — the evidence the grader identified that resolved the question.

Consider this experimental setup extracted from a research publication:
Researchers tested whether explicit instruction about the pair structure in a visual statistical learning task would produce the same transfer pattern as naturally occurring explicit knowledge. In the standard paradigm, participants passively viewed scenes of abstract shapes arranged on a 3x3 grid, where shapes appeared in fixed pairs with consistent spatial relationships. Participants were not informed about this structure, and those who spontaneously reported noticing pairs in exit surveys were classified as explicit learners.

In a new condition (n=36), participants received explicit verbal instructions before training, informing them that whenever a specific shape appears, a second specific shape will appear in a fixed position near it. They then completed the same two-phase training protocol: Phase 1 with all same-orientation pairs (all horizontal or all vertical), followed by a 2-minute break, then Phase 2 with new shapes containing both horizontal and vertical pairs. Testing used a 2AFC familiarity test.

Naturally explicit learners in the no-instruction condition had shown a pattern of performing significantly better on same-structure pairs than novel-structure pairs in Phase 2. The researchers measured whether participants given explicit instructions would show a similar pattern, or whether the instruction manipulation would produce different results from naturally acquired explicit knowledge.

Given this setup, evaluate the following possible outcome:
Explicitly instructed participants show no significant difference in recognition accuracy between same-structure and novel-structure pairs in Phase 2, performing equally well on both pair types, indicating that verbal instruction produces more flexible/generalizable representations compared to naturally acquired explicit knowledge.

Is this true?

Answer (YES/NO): NO